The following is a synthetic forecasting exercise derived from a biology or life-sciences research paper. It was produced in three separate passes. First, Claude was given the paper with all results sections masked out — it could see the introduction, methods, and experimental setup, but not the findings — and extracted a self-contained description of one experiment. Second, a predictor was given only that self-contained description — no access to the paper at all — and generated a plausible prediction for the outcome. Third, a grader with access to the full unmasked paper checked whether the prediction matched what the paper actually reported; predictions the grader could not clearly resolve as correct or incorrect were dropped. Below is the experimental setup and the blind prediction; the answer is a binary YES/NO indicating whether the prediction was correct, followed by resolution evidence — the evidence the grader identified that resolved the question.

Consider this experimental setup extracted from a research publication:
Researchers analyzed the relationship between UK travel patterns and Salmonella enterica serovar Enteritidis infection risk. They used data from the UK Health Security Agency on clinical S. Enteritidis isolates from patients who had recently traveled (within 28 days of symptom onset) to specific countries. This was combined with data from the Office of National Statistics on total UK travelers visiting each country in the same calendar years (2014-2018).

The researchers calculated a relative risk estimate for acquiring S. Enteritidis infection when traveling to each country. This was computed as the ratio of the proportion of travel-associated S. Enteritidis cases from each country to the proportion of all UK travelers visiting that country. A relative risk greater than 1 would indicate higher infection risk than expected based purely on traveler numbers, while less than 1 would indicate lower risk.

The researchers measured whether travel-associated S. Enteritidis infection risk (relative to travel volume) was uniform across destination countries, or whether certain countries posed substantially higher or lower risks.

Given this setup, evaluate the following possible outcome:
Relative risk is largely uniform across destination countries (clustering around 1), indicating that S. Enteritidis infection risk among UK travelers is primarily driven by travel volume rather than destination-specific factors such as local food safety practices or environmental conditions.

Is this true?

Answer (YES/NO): NO